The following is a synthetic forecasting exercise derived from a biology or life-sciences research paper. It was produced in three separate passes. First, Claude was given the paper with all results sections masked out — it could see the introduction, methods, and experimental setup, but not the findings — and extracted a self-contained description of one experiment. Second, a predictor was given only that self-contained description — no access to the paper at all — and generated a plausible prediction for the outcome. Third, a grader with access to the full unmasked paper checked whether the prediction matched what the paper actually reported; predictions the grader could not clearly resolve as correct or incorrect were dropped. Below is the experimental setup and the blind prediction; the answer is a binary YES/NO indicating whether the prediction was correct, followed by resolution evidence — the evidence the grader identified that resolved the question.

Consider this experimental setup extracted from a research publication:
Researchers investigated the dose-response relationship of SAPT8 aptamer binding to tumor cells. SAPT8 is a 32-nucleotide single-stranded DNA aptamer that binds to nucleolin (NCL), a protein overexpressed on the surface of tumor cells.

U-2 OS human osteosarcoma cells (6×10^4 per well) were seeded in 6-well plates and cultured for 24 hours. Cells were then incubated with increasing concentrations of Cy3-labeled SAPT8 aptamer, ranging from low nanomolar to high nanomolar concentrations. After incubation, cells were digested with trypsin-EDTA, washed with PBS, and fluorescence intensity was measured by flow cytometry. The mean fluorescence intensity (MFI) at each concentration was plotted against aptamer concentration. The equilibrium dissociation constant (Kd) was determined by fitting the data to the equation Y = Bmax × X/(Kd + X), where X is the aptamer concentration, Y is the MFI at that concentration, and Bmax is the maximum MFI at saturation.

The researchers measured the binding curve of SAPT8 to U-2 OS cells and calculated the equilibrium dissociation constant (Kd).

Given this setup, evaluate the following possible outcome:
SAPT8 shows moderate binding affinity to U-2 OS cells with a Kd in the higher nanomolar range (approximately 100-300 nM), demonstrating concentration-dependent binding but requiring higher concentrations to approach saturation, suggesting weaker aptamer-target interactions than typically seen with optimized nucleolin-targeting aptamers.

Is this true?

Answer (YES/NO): YES